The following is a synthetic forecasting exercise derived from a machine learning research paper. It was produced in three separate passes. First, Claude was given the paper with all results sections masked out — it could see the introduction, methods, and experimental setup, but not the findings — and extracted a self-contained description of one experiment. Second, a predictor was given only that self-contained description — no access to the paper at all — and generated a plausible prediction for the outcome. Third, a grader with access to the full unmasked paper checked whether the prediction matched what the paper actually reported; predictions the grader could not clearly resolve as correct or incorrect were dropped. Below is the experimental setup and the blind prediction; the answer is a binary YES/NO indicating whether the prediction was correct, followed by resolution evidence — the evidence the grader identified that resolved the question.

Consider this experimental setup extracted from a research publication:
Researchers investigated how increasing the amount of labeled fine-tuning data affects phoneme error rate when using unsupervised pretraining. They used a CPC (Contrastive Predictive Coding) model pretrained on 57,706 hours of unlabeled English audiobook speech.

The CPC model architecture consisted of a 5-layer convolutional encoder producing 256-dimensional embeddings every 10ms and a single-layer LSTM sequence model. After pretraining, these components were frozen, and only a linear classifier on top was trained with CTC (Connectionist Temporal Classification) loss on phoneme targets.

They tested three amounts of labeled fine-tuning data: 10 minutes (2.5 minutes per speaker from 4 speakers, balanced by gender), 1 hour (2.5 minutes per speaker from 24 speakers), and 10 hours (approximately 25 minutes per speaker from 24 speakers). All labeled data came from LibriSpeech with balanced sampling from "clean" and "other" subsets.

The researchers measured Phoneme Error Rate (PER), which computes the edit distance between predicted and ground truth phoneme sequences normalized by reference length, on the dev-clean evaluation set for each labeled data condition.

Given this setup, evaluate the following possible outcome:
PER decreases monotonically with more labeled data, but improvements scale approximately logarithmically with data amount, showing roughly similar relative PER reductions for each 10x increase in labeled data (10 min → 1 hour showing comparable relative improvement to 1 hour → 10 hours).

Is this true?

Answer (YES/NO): NO